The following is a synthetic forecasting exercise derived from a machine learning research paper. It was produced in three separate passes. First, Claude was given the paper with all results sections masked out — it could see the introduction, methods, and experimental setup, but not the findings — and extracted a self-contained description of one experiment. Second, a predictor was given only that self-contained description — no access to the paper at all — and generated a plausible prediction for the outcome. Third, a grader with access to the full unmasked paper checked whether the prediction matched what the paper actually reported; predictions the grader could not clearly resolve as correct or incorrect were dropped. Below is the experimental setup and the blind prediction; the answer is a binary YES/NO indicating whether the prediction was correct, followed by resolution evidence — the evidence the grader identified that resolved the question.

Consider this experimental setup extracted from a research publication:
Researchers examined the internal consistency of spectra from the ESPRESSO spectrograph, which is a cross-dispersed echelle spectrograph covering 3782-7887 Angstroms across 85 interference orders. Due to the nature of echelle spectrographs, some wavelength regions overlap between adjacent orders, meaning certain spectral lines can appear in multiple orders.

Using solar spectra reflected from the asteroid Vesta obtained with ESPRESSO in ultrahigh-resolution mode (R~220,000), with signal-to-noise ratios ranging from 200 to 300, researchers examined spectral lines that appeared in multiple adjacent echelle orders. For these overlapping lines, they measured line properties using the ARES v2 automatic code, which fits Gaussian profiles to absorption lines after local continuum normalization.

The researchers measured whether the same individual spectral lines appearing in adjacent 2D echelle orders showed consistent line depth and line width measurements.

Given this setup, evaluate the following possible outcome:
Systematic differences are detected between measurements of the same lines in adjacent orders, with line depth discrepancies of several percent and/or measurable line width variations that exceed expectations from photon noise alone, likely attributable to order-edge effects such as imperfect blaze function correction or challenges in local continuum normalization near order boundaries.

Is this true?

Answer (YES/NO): YES